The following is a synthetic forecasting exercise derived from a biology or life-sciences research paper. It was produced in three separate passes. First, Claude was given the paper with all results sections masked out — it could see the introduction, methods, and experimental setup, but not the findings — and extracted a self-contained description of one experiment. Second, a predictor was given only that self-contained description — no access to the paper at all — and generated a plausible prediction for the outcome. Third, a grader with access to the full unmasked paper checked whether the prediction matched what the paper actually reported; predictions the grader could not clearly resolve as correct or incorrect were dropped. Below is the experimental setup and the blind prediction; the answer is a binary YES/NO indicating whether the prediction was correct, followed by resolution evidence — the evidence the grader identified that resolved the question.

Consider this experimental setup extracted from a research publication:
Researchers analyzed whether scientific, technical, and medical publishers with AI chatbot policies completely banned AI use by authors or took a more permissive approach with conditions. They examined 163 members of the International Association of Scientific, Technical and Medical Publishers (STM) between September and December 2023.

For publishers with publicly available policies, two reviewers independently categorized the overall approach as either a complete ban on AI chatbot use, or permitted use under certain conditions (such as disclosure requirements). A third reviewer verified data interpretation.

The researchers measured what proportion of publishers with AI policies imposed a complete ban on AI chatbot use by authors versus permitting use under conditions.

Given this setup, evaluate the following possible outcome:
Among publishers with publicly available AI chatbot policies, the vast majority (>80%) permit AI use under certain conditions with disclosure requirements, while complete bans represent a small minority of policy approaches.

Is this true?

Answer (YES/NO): YES